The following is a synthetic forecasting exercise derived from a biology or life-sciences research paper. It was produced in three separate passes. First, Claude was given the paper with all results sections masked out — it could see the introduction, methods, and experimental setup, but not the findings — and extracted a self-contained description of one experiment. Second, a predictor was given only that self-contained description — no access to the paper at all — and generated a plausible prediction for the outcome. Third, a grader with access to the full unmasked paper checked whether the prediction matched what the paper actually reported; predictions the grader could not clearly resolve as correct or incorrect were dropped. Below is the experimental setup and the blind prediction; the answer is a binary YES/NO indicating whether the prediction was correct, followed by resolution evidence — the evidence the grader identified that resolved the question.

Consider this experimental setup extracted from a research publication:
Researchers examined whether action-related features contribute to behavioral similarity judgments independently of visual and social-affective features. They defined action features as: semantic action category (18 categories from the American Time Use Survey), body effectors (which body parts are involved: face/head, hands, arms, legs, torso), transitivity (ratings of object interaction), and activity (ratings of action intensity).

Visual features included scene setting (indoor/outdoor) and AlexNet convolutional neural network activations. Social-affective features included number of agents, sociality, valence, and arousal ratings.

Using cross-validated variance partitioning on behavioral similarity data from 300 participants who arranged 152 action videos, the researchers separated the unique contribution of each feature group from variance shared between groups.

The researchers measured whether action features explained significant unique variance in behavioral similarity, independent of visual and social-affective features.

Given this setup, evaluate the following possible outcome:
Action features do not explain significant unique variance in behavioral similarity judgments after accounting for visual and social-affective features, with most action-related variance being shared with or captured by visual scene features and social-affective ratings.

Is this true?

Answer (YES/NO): NO